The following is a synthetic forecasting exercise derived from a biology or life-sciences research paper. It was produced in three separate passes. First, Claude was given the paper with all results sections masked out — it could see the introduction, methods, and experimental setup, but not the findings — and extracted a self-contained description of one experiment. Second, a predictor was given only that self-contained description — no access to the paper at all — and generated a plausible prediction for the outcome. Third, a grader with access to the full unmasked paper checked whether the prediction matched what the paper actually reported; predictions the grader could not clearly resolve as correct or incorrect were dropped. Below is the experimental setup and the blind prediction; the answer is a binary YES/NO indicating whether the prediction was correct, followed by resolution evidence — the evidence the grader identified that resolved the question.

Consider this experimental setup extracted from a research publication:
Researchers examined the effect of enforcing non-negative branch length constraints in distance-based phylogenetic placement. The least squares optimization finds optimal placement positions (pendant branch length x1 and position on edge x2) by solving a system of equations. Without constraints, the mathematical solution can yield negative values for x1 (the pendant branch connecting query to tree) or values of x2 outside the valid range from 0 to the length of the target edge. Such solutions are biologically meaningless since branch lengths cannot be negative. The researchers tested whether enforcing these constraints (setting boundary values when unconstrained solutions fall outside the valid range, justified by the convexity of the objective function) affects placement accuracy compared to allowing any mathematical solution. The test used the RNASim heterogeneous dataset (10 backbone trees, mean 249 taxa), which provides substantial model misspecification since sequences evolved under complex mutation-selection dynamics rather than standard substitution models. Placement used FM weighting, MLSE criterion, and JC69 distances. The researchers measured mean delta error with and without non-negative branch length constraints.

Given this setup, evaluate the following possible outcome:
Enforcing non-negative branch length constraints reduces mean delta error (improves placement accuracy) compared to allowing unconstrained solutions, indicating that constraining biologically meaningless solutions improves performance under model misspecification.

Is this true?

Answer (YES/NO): YES